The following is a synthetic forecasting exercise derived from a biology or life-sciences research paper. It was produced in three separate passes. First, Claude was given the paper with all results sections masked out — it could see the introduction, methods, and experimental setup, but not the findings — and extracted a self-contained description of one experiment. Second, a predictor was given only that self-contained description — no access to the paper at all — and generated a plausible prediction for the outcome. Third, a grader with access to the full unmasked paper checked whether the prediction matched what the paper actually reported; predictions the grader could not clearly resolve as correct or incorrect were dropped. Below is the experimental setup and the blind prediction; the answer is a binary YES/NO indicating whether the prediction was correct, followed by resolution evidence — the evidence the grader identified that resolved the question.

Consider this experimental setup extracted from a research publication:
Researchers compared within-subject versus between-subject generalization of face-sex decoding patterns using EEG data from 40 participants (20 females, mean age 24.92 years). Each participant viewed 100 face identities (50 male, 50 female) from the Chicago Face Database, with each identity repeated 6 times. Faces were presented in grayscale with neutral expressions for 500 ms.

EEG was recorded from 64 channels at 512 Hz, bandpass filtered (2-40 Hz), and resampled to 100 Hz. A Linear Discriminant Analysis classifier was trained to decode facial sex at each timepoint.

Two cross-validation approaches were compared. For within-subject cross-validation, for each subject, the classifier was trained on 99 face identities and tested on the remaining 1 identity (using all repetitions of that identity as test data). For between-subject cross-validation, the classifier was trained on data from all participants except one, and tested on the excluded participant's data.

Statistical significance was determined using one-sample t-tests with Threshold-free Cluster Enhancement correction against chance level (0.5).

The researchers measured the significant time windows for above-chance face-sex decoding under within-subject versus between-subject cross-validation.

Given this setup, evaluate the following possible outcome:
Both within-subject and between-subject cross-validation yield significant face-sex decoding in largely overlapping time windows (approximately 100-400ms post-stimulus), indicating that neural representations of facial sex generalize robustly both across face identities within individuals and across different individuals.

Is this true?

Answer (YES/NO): NO